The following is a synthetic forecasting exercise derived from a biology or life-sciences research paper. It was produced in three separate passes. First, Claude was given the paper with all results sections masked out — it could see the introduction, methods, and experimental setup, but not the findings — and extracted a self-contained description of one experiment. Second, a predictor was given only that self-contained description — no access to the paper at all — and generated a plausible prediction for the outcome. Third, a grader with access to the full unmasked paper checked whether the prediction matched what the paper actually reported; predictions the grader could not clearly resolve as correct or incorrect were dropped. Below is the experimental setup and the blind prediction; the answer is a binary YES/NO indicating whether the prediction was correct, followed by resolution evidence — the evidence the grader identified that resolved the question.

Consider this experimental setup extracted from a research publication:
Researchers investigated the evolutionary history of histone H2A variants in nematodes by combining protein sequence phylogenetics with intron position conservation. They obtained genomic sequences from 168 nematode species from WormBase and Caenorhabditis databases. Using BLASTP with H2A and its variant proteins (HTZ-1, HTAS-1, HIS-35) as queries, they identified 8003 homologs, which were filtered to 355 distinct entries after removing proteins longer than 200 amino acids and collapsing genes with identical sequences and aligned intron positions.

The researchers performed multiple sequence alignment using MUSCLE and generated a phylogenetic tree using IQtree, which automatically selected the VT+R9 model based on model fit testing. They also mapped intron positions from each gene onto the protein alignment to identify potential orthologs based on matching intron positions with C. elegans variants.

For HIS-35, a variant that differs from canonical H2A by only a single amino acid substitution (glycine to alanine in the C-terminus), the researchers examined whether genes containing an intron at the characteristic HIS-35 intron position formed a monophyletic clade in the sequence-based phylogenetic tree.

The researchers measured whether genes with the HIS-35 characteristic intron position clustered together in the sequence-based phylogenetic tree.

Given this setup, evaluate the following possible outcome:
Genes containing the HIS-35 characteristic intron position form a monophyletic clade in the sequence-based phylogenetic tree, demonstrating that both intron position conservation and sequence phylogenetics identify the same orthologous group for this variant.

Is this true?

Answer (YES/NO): NO